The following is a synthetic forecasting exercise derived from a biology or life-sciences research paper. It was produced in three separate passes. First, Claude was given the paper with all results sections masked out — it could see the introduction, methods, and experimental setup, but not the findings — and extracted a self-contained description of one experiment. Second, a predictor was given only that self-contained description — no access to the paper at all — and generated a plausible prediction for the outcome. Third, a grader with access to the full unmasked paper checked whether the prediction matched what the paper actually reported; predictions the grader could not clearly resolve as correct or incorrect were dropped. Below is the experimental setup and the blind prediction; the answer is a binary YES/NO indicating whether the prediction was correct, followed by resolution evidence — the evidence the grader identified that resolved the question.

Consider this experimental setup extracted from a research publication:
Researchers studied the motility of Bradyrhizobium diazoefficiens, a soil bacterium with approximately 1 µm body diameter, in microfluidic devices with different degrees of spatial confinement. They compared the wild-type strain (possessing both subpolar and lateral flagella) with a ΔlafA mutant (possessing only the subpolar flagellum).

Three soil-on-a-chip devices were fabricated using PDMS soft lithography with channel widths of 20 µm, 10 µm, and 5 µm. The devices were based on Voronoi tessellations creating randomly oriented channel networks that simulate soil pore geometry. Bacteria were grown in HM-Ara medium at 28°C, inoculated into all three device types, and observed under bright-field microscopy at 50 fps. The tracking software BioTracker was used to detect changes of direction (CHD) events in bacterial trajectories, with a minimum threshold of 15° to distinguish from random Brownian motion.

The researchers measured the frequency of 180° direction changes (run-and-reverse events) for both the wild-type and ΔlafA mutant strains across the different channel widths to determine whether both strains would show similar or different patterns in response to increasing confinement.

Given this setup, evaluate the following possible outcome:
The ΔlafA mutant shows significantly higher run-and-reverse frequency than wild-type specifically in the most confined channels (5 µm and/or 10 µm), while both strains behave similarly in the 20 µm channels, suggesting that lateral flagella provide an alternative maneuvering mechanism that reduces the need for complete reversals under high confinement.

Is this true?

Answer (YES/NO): YES